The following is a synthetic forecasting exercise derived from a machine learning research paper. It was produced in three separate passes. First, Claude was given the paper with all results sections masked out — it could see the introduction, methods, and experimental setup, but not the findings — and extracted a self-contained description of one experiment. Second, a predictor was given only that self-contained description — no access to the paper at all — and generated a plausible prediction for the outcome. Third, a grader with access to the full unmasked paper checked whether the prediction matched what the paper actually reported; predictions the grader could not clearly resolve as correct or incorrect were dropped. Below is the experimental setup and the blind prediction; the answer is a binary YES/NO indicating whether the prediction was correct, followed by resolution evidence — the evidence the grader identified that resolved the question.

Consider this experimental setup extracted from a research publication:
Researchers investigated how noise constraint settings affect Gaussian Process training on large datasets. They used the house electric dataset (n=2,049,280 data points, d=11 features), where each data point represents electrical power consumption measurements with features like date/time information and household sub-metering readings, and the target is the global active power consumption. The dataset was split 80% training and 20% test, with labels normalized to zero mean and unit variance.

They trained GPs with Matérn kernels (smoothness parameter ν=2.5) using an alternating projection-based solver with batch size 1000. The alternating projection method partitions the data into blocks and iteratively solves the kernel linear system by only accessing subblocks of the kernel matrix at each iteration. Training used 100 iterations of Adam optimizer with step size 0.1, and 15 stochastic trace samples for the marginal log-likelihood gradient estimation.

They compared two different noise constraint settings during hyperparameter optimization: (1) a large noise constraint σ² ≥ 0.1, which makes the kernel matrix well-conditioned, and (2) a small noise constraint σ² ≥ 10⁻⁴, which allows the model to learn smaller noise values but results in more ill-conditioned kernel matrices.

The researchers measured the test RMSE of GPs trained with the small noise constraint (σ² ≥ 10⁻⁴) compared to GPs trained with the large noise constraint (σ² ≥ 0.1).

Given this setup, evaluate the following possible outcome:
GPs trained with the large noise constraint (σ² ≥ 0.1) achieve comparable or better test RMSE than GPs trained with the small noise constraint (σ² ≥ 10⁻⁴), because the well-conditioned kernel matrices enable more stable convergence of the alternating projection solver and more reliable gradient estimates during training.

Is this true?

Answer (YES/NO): NO